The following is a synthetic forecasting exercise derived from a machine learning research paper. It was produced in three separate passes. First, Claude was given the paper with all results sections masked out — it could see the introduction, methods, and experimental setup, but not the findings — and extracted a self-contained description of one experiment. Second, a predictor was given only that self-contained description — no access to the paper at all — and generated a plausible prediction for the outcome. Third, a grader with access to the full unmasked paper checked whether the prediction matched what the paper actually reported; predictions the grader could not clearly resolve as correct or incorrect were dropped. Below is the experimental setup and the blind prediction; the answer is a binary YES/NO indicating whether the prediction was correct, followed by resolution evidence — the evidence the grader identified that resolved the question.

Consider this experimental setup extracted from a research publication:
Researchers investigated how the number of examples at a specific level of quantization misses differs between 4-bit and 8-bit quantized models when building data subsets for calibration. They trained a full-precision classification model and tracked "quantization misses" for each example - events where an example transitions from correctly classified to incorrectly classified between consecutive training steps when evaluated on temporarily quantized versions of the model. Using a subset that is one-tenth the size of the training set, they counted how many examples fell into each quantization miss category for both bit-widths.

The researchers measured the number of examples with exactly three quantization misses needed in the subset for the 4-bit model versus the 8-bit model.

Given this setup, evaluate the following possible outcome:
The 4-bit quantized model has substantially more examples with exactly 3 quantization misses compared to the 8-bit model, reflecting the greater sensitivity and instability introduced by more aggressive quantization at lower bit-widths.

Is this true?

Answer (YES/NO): NO